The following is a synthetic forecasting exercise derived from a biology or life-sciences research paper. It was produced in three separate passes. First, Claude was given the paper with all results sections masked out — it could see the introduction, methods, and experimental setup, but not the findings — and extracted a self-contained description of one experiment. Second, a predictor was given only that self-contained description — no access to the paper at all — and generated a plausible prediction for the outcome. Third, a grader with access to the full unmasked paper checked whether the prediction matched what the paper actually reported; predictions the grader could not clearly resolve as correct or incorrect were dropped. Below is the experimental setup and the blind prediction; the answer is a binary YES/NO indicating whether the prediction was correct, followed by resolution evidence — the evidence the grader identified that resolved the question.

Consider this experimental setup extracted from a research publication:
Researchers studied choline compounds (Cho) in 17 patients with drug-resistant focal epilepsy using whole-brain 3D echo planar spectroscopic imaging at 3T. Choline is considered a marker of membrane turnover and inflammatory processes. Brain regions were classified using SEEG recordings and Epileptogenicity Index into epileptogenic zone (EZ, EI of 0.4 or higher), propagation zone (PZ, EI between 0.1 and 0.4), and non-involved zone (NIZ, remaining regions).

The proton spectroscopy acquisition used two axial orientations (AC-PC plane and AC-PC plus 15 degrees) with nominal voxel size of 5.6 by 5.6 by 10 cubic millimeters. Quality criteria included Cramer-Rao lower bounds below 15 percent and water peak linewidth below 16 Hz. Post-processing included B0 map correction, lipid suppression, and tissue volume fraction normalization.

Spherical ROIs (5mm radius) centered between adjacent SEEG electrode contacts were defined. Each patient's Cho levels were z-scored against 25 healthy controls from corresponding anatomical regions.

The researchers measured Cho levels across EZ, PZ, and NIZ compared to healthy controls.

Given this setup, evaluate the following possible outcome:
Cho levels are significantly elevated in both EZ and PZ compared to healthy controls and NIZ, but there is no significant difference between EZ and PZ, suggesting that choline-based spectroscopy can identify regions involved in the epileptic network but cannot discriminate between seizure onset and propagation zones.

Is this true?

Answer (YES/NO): NO